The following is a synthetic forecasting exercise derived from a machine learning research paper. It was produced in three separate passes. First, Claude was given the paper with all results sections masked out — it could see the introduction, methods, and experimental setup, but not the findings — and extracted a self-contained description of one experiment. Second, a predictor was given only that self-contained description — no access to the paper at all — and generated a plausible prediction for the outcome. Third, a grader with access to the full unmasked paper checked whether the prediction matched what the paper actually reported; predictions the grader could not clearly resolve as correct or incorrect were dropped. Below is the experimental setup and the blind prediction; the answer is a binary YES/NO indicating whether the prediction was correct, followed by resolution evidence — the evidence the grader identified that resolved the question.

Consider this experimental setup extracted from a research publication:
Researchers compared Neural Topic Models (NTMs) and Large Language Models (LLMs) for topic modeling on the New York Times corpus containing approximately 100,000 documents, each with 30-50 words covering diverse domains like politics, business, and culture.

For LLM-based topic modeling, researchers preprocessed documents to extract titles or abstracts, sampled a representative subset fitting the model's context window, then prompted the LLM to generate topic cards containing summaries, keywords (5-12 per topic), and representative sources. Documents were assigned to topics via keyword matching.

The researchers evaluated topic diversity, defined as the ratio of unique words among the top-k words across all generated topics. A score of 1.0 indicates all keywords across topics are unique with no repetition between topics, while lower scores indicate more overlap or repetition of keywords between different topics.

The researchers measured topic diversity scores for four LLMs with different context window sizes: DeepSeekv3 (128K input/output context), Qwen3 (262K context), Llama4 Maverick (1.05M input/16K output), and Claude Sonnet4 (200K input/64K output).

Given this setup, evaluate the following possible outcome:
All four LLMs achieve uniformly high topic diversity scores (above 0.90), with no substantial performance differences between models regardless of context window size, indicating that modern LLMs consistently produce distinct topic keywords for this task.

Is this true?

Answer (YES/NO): NO